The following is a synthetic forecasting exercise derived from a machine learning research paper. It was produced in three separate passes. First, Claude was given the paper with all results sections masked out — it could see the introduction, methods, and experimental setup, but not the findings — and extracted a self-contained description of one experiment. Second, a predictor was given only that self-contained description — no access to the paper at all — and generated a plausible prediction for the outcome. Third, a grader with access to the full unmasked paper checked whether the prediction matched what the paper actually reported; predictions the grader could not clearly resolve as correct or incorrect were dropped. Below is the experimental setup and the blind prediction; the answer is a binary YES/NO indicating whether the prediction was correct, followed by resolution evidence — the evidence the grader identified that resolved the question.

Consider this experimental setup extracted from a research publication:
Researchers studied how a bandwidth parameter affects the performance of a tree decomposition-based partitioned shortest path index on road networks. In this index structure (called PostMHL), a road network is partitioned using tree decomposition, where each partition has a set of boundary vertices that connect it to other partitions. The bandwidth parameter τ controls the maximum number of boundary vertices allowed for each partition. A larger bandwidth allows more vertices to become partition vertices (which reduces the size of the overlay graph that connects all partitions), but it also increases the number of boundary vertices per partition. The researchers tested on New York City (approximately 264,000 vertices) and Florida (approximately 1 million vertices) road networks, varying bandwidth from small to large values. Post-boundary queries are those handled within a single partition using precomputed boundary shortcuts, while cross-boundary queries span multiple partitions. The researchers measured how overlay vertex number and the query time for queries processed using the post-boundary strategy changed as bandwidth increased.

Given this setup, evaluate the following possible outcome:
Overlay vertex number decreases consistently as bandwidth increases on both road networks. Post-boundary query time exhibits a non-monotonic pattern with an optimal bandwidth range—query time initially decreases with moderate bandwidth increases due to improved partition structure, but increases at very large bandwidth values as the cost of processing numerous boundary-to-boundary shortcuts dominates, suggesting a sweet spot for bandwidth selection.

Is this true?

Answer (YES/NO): NO